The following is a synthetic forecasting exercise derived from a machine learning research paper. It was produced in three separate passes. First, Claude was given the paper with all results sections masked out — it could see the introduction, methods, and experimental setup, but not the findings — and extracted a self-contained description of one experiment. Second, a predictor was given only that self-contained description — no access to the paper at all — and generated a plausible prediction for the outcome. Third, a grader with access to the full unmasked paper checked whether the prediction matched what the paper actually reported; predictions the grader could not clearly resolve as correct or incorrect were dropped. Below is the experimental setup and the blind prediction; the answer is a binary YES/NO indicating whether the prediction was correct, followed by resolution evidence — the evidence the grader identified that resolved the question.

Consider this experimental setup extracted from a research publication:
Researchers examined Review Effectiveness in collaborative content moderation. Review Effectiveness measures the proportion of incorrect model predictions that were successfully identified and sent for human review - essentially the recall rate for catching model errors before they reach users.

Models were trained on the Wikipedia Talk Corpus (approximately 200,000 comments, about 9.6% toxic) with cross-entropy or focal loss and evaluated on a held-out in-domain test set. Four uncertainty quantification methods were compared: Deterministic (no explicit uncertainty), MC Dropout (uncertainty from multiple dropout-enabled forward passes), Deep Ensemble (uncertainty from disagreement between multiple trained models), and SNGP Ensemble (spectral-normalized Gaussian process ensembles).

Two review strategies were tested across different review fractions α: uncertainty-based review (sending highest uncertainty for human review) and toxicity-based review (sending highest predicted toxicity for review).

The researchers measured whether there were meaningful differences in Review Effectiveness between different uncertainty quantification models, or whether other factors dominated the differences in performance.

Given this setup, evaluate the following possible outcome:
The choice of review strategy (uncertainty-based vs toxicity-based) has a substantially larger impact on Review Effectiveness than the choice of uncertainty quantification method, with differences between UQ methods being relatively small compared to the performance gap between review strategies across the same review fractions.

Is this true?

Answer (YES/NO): YES